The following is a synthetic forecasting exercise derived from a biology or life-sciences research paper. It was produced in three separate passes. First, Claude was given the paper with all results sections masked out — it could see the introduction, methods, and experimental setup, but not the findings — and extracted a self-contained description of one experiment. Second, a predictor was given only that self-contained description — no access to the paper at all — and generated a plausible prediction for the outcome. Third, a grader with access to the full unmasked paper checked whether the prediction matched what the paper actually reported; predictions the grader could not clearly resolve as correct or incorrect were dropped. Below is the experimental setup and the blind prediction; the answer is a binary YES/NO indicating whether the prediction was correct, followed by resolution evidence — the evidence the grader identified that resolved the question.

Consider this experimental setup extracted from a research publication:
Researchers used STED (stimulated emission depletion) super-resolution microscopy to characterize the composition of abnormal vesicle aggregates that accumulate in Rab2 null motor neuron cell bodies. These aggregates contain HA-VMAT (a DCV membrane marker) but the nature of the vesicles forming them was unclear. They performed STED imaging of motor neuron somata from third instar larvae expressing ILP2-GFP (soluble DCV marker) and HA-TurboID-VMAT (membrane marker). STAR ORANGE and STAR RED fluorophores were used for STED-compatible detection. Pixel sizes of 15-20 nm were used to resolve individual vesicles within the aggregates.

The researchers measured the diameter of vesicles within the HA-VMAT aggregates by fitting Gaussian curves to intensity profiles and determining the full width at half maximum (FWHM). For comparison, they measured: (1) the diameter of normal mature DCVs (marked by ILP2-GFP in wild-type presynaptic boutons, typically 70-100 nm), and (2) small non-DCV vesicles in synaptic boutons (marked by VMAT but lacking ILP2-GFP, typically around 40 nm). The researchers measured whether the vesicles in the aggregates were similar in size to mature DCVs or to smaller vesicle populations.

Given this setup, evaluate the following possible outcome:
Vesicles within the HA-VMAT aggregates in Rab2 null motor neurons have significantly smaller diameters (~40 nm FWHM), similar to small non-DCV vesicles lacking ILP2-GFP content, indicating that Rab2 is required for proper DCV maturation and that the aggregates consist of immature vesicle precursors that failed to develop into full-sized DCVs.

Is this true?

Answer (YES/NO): NO